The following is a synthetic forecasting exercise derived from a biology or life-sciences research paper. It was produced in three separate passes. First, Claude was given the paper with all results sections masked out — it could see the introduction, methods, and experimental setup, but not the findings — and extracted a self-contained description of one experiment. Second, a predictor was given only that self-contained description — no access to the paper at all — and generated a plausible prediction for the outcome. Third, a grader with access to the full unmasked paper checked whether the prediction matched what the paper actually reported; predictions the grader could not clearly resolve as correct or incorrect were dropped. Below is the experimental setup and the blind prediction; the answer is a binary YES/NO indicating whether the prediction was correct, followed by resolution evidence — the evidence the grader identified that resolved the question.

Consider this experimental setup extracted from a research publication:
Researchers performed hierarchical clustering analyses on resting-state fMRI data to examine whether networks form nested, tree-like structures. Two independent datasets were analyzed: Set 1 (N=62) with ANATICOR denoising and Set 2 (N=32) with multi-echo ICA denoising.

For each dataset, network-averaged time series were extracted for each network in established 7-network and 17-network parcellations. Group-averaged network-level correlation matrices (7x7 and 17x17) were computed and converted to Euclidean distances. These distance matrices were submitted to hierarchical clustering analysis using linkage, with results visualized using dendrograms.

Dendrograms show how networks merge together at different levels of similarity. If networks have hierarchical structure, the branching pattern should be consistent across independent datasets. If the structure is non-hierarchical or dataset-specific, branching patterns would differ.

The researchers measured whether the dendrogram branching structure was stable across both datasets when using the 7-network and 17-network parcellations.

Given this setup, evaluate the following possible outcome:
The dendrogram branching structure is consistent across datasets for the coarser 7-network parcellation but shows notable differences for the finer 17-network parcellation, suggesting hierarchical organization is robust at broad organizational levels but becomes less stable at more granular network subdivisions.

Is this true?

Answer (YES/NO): YES